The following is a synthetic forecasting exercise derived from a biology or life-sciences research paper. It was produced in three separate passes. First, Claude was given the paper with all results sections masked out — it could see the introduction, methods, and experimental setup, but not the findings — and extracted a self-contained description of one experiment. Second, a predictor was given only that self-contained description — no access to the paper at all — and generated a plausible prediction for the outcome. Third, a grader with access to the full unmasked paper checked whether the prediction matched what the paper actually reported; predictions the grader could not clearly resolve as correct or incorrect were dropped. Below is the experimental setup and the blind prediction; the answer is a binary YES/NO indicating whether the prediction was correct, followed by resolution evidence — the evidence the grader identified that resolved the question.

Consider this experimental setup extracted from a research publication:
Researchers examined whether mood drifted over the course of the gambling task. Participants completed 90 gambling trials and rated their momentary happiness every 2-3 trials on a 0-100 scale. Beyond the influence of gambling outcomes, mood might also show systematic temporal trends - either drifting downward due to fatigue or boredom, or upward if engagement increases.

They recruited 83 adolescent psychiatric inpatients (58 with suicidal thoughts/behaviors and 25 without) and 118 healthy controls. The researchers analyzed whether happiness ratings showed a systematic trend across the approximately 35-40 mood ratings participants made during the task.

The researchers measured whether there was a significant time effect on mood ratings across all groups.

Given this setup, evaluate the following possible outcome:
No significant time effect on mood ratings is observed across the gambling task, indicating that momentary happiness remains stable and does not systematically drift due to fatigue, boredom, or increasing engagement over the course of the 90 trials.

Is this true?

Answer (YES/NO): NO